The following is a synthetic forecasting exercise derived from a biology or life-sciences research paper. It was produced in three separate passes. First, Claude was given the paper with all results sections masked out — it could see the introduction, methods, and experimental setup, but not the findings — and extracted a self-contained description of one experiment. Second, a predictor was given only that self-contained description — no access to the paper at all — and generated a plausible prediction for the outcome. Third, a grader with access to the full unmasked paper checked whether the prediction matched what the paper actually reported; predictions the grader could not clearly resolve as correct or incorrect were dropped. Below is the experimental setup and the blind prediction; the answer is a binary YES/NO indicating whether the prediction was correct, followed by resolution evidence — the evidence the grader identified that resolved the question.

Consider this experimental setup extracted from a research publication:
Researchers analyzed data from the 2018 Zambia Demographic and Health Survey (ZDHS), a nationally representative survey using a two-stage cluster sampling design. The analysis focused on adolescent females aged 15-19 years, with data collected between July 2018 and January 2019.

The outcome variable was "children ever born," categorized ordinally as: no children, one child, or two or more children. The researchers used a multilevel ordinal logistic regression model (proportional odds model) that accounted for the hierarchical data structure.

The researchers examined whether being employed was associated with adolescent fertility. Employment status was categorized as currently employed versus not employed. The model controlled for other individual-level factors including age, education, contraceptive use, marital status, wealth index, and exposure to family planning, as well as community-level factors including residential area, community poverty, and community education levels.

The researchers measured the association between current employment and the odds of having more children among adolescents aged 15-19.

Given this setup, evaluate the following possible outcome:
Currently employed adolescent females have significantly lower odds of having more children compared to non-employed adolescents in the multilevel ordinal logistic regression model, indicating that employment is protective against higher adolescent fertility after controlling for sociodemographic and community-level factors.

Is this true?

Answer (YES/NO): NO